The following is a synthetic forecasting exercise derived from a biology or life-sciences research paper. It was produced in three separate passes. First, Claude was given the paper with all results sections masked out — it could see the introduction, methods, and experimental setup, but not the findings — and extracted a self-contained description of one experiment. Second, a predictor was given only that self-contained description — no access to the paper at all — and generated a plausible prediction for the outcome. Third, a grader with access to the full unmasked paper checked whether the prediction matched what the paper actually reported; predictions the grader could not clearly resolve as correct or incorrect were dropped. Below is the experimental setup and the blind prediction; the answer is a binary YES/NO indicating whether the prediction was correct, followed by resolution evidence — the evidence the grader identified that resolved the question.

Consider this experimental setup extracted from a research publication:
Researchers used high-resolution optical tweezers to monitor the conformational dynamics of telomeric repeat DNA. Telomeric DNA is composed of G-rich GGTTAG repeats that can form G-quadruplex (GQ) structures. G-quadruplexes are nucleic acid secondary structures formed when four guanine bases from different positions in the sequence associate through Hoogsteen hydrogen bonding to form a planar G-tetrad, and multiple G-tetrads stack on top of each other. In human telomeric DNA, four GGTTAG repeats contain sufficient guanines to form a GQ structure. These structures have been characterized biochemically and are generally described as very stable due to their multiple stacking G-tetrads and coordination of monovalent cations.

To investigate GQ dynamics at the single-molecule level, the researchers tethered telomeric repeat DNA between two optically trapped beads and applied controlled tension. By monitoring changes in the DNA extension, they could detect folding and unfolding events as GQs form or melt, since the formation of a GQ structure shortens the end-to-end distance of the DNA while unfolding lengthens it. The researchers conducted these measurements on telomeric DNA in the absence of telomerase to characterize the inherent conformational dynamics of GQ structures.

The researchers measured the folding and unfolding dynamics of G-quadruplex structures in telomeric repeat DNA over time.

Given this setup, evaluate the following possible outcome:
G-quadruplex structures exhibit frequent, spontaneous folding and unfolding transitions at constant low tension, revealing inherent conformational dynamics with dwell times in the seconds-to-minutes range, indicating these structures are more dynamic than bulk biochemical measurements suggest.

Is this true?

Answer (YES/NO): YES